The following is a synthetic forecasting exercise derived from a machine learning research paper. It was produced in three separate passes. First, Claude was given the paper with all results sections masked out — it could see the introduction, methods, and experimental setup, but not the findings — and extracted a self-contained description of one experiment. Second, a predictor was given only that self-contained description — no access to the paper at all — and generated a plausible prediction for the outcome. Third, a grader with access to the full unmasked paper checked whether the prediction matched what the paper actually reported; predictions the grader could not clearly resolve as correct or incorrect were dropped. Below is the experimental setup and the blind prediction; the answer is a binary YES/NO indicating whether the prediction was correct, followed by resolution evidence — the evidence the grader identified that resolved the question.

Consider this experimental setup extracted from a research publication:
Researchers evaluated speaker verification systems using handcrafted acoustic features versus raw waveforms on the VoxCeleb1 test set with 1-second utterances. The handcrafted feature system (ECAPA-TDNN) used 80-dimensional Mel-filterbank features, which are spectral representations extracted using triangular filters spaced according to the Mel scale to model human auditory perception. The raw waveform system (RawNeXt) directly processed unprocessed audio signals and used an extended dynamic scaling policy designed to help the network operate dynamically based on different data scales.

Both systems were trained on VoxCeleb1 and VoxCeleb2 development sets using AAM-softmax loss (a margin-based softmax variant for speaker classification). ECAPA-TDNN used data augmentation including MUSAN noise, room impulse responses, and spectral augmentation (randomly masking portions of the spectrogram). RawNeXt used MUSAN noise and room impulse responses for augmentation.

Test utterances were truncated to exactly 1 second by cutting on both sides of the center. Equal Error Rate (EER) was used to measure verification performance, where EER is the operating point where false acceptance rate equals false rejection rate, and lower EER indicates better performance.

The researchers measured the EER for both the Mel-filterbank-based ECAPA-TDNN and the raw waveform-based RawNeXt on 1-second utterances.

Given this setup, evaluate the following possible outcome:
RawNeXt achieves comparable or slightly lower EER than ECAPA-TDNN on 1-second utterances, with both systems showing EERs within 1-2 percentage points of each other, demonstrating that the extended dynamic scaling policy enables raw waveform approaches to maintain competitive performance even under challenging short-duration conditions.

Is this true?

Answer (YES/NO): NO